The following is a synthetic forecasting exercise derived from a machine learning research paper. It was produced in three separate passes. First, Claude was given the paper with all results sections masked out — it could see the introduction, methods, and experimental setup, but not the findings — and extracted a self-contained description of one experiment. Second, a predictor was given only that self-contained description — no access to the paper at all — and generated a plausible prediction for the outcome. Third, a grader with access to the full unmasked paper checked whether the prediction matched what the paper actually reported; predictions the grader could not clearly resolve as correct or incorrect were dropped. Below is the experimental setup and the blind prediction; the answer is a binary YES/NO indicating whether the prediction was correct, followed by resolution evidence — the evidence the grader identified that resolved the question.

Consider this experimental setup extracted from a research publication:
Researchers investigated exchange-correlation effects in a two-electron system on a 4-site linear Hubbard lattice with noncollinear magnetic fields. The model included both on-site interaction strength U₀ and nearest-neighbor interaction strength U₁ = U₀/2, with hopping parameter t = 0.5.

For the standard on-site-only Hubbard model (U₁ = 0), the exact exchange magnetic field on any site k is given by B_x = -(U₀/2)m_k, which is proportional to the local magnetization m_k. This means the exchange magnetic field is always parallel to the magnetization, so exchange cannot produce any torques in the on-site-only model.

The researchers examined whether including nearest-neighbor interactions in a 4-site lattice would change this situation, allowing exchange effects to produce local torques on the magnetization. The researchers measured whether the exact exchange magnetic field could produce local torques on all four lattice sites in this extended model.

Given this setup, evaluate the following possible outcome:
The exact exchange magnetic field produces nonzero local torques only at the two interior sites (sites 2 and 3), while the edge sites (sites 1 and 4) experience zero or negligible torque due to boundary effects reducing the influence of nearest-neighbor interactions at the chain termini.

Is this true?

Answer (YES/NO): NO